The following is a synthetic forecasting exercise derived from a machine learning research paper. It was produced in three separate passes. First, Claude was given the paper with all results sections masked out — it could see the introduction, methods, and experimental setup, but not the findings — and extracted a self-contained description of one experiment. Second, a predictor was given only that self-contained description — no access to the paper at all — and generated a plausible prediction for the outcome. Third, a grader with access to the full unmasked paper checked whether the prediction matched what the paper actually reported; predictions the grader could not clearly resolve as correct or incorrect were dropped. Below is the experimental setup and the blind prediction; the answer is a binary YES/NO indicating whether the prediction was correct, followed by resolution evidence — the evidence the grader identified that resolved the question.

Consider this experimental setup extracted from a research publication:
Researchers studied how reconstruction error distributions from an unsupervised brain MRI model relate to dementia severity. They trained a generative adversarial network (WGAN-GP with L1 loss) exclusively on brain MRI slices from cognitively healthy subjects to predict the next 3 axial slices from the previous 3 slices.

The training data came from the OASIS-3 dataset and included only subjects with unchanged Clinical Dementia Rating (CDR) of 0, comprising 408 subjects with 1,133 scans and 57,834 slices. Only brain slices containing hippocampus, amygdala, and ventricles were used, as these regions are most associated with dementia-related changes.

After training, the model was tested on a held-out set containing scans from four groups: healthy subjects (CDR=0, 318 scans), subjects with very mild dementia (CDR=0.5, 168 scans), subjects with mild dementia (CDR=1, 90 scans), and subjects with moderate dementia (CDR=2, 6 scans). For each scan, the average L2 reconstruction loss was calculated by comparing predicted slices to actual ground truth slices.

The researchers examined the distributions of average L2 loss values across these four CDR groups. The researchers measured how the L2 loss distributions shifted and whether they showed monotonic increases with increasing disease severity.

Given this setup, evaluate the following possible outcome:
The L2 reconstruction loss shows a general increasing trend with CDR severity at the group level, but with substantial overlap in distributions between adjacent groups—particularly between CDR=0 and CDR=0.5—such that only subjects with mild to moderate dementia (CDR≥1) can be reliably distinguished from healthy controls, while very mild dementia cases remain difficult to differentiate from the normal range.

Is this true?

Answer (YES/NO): NO